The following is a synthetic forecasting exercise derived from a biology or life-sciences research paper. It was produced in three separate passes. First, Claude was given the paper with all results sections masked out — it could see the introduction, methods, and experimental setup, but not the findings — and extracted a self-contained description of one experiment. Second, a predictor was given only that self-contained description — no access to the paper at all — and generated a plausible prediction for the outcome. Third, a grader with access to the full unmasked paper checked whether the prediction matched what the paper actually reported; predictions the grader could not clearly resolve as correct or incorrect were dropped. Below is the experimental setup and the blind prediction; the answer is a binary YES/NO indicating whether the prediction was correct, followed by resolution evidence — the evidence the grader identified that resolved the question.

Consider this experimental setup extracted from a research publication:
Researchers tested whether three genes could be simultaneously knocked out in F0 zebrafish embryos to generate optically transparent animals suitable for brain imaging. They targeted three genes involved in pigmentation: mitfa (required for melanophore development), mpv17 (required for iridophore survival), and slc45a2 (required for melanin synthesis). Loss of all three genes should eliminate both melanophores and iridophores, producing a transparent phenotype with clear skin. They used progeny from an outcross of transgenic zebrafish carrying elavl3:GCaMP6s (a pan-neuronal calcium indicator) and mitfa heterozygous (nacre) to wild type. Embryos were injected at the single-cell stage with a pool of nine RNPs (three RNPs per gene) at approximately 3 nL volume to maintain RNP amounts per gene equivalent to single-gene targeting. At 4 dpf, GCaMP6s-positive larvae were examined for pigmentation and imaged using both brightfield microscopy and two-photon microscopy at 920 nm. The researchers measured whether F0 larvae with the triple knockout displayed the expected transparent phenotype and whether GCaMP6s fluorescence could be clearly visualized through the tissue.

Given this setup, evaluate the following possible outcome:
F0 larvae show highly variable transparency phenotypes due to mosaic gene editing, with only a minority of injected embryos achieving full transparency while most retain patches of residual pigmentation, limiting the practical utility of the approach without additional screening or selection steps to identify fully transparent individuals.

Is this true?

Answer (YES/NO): NO